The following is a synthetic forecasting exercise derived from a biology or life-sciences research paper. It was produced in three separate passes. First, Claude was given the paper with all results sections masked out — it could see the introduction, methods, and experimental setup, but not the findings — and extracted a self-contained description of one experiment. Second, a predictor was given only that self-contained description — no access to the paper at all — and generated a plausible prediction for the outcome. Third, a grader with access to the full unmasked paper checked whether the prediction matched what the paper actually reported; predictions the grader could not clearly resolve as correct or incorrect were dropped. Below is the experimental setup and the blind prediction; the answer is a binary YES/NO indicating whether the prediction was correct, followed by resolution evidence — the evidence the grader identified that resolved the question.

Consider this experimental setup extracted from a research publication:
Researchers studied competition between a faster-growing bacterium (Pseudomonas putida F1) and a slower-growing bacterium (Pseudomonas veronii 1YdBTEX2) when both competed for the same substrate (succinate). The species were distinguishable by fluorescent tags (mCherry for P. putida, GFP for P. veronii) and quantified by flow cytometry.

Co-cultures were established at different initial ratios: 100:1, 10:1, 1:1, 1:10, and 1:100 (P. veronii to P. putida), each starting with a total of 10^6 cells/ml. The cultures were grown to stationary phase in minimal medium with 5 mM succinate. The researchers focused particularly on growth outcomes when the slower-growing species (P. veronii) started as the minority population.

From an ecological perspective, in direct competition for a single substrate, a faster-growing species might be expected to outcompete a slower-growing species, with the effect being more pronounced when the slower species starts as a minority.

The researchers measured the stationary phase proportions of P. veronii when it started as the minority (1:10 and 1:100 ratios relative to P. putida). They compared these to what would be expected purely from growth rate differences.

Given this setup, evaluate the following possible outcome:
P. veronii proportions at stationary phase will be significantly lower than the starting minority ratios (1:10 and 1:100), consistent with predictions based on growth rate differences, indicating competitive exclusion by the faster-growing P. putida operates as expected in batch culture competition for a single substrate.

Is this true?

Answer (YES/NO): NO